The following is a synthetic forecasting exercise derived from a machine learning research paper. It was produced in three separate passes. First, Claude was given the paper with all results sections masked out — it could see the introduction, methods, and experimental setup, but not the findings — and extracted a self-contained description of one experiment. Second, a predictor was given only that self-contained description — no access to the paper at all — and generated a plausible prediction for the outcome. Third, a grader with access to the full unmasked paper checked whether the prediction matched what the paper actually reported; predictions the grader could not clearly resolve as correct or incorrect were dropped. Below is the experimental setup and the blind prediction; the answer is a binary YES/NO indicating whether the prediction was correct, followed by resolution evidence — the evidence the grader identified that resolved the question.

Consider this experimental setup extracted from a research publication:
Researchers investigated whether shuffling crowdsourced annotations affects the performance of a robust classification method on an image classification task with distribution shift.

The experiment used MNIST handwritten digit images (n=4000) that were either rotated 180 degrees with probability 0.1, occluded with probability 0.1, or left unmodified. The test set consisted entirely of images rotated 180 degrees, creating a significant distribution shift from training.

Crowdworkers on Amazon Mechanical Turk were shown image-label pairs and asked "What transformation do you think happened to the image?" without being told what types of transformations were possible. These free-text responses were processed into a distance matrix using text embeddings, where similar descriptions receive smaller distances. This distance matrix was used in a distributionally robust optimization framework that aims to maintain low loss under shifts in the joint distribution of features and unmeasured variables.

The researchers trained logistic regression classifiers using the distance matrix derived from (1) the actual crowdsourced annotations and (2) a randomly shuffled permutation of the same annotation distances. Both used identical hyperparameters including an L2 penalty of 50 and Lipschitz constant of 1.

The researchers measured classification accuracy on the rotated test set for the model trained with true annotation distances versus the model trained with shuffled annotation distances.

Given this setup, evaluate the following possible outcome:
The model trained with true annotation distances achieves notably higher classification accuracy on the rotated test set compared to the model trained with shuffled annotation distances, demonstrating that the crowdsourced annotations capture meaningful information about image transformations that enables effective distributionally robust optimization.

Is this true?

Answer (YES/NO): YES